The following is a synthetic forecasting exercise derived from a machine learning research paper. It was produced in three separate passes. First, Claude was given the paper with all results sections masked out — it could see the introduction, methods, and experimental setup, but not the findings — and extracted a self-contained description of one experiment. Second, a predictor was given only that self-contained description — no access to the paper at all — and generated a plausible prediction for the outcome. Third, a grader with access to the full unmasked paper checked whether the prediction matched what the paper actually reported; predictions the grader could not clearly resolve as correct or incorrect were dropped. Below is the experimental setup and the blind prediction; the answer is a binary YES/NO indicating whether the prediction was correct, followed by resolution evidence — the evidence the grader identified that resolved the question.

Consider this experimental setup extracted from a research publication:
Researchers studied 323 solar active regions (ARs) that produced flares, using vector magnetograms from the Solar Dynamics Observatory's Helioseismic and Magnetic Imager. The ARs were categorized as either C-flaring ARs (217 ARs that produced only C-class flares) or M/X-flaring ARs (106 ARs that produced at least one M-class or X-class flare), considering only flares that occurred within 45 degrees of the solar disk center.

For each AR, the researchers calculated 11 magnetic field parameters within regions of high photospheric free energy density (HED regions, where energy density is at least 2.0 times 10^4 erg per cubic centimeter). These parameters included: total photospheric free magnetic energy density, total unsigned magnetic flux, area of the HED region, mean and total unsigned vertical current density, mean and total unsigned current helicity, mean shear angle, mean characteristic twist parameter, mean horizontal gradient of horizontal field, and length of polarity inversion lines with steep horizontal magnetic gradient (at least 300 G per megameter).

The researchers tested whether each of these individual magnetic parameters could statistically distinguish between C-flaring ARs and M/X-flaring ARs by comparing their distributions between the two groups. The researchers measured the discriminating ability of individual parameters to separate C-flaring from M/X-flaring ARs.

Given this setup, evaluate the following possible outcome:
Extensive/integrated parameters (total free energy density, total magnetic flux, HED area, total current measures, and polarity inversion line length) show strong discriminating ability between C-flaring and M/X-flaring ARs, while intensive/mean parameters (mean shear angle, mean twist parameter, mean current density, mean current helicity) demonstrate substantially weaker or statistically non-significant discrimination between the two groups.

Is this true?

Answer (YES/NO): NO